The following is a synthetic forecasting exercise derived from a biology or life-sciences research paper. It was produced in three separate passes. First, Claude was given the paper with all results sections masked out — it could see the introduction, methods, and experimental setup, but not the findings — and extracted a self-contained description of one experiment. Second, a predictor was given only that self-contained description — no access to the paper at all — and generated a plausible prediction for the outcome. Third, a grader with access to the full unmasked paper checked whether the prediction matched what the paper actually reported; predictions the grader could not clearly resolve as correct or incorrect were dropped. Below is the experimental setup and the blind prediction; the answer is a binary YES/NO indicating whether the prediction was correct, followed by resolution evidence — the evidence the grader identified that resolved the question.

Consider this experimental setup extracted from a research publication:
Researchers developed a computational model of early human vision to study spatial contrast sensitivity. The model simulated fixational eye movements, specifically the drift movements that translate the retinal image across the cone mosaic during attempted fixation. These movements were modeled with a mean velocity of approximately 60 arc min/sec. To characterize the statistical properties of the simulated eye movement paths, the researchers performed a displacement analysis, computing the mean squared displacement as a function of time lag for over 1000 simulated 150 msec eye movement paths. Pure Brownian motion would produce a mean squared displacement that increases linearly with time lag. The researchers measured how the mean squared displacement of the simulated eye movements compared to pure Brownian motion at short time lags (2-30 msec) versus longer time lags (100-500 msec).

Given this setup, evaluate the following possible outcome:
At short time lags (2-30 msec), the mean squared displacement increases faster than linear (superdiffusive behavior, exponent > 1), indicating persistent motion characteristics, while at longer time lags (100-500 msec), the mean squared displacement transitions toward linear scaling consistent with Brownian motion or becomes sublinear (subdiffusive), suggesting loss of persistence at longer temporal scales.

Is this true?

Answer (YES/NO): YES